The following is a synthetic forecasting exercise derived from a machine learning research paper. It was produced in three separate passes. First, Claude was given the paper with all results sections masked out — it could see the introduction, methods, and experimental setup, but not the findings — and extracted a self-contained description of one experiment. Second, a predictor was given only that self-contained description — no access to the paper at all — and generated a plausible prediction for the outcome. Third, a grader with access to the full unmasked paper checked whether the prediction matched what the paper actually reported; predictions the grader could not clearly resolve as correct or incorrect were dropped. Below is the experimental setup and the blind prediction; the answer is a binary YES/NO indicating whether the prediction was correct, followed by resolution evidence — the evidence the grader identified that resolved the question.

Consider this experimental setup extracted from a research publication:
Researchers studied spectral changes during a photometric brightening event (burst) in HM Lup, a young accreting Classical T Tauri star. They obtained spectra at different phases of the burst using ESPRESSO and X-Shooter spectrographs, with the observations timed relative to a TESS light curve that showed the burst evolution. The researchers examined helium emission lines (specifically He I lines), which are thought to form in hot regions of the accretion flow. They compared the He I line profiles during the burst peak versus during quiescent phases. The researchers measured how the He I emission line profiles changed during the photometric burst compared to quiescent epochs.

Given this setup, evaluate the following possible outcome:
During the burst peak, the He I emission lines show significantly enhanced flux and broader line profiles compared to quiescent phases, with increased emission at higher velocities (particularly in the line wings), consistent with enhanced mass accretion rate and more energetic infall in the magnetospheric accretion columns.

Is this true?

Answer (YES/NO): NO